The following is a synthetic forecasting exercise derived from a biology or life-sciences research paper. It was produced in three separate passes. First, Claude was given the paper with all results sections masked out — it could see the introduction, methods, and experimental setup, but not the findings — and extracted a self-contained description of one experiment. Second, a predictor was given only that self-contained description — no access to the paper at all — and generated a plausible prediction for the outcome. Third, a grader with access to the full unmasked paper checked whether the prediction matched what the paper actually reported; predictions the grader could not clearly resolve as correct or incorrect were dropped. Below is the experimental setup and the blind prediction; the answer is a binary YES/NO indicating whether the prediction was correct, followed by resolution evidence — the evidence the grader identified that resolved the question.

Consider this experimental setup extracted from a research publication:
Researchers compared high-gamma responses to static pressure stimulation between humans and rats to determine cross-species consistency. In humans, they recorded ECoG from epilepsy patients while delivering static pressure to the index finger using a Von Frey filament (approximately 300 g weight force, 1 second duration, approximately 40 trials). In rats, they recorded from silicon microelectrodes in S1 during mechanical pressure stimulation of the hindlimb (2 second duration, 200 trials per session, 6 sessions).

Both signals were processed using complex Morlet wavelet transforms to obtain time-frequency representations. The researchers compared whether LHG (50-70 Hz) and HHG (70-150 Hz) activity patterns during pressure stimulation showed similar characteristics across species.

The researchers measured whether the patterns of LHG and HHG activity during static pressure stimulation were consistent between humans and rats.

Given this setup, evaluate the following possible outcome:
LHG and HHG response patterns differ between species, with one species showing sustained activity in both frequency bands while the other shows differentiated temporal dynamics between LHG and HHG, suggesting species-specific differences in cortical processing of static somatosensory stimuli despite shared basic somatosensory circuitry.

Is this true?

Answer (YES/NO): NO